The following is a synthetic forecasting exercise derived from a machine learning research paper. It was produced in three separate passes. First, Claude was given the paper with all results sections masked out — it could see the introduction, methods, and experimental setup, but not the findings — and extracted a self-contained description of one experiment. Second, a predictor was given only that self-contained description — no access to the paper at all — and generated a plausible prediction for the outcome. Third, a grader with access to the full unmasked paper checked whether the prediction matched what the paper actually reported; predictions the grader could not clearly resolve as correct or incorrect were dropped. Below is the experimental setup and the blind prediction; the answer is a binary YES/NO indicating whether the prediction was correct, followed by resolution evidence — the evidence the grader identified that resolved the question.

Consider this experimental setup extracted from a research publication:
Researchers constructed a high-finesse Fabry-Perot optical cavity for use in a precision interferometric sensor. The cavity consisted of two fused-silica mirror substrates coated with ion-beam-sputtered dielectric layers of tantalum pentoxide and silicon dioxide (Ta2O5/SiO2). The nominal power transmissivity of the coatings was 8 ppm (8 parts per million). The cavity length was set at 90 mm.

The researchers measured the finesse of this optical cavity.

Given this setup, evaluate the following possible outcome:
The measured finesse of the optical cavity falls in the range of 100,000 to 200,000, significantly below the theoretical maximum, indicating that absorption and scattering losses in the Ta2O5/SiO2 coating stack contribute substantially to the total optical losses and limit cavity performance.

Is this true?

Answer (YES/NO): NO